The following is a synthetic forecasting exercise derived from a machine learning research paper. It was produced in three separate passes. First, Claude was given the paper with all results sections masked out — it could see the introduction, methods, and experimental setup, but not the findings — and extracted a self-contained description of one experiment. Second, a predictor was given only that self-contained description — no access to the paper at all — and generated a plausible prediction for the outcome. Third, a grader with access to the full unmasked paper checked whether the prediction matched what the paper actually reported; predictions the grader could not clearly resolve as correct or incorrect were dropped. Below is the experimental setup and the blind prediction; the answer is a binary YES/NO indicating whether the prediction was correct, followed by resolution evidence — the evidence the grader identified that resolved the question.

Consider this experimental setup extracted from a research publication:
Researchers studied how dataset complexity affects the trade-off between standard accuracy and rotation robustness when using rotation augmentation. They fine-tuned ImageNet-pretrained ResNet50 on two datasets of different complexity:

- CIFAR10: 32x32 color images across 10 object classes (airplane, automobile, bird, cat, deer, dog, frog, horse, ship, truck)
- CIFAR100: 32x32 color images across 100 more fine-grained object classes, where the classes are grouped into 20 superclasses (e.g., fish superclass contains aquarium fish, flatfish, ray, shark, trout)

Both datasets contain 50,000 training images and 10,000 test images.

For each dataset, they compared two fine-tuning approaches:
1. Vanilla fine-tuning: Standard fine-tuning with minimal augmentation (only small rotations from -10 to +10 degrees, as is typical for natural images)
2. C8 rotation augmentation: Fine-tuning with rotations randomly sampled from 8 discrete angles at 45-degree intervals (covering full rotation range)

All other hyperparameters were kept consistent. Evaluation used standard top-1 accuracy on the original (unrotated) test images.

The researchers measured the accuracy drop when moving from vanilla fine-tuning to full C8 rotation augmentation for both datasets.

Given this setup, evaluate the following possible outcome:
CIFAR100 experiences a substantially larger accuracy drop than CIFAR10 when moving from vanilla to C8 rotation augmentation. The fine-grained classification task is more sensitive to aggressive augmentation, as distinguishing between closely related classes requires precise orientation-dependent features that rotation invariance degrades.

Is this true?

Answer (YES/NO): YES